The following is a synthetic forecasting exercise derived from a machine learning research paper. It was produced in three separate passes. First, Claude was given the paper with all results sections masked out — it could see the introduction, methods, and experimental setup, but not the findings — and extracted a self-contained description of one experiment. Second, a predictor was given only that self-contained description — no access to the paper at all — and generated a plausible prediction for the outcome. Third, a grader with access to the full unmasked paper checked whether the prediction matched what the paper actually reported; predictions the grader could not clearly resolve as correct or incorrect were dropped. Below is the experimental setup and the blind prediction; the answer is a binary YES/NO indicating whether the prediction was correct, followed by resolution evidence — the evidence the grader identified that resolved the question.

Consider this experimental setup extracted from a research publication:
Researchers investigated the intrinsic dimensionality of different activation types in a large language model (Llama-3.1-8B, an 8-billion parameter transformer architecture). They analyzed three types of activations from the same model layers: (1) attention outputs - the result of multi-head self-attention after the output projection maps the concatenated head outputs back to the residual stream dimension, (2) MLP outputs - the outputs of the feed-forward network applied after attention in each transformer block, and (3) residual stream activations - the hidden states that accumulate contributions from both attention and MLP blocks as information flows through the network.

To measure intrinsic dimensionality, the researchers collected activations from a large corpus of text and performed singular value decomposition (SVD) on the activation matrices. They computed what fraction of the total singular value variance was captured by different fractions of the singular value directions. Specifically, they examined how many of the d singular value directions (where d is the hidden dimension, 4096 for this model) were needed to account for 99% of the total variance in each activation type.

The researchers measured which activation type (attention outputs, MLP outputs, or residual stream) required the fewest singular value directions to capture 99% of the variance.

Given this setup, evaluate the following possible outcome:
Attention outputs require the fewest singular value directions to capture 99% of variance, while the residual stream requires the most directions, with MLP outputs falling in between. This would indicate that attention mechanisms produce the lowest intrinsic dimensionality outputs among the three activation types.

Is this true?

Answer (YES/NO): YES